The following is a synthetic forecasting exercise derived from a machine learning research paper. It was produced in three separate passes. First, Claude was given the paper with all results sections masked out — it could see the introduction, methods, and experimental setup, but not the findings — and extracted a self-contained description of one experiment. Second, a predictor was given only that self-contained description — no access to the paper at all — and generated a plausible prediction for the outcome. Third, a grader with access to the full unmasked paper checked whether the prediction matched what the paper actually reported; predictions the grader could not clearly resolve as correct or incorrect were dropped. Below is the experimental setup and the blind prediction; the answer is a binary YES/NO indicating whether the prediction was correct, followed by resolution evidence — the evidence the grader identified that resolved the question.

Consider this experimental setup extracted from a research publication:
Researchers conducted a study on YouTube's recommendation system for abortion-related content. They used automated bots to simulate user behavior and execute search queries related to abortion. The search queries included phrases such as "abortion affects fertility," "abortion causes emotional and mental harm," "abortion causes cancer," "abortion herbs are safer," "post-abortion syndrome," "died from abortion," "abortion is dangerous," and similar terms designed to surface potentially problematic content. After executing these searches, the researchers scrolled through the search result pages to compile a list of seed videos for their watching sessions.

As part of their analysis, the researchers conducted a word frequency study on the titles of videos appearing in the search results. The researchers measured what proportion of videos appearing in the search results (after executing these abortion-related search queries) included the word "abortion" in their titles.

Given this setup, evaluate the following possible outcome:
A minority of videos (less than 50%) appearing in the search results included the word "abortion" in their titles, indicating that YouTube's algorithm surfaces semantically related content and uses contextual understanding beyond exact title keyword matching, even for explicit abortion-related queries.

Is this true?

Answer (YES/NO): NO